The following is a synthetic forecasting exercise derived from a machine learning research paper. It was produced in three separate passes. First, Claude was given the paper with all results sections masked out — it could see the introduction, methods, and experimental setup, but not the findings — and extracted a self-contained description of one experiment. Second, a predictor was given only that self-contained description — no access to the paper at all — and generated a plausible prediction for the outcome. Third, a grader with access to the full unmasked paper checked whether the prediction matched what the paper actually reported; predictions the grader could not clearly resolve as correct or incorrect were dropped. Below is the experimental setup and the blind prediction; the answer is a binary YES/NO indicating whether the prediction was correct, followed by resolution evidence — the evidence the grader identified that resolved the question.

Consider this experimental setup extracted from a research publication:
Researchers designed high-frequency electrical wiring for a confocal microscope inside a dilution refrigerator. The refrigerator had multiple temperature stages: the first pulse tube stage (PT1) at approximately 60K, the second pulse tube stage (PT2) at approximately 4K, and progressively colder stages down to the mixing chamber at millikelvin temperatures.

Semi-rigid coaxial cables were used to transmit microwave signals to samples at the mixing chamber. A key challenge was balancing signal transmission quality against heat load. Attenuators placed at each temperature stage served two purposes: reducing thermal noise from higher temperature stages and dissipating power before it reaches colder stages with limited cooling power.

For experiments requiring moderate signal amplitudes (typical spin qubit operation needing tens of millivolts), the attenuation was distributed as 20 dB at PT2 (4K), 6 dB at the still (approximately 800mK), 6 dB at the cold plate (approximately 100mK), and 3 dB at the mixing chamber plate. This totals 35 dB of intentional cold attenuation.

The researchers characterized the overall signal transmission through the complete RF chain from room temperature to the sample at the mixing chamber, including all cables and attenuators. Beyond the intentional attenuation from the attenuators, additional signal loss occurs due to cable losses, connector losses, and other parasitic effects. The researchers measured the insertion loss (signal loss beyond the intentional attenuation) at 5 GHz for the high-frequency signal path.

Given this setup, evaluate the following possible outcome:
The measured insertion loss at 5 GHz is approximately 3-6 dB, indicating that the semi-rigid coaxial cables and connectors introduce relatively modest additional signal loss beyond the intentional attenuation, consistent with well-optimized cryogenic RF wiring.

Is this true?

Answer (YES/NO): YES